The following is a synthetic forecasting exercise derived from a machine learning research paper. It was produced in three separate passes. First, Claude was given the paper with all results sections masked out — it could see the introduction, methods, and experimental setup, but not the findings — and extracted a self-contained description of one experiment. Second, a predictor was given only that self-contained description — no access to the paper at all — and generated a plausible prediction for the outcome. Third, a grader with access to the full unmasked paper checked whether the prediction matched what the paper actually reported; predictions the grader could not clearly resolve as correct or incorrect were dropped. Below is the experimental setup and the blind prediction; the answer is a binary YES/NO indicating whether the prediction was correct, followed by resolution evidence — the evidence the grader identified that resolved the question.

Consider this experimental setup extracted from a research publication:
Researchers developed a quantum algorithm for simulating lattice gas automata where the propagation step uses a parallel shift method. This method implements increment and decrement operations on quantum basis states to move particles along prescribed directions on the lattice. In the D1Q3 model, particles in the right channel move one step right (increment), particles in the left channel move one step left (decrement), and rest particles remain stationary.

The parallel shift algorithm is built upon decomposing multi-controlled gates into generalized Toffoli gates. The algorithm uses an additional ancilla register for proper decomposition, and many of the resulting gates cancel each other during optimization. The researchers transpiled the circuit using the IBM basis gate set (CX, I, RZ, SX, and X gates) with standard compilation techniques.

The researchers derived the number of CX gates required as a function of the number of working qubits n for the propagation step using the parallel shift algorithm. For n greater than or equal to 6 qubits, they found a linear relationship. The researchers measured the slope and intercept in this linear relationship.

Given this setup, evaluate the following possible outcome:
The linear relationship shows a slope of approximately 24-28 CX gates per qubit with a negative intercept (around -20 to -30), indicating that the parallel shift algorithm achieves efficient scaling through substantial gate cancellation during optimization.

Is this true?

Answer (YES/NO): NO